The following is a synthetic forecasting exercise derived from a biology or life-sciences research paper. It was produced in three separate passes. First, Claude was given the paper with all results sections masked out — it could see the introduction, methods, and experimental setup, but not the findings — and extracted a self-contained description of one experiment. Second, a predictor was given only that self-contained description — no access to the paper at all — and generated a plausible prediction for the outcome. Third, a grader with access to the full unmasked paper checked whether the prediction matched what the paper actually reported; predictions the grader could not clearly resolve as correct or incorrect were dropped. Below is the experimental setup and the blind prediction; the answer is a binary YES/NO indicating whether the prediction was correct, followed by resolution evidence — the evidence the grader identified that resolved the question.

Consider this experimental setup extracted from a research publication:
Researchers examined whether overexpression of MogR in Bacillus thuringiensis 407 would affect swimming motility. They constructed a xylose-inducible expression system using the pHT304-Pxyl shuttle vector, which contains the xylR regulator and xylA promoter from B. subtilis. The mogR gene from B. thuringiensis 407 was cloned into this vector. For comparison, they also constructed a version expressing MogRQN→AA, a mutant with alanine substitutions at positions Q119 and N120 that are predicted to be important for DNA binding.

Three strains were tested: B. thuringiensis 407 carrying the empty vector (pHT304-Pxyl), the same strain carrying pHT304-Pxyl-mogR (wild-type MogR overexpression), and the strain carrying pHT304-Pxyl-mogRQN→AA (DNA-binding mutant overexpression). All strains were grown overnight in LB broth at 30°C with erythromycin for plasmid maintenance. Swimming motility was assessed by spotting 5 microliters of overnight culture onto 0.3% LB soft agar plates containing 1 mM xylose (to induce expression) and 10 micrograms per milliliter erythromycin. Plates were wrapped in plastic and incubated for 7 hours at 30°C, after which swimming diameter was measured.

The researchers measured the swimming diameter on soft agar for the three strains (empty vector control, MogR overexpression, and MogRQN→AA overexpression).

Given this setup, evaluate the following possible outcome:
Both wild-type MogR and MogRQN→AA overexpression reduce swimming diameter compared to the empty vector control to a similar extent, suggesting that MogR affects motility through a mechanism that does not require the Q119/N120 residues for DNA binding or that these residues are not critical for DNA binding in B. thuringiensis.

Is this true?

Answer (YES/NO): NO